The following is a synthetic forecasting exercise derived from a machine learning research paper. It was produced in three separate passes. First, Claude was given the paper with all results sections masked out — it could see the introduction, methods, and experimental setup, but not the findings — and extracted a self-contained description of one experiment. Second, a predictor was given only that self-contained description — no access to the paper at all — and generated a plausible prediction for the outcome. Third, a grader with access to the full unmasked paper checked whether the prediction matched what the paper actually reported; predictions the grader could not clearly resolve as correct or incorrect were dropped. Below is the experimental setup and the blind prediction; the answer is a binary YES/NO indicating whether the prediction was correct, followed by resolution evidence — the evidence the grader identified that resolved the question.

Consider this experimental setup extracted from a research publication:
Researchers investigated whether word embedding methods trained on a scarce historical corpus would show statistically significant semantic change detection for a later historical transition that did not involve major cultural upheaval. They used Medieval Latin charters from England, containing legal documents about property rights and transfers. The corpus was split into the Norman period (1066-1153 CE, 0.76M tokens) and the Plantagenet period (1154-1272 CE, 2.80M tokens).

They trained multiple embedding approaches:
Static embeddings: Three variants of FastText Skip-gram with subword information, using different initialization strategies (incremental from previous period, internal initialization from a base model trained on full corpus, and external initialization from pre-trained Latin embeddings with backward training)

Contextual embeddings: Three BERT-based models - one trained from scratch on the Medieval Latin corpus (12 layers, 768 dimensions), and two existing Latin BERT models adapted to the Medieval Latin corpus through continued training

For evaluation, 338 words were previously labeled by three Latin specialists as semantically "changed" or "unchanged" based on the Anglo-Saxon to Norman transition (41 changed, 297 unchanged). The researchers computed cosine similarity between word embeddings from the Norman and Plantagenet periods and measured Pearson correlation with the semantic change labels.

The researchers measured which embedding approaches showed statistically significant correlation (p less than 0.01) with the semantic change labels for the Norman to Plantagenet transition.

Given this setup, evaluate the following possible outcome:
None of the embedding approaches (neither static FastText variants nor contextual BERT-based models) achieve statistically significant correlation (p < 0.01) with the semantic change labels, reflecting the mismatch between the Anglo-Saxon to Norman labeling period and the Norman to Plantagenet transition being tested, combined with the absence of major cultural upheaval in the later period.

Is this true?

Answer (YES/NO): NO